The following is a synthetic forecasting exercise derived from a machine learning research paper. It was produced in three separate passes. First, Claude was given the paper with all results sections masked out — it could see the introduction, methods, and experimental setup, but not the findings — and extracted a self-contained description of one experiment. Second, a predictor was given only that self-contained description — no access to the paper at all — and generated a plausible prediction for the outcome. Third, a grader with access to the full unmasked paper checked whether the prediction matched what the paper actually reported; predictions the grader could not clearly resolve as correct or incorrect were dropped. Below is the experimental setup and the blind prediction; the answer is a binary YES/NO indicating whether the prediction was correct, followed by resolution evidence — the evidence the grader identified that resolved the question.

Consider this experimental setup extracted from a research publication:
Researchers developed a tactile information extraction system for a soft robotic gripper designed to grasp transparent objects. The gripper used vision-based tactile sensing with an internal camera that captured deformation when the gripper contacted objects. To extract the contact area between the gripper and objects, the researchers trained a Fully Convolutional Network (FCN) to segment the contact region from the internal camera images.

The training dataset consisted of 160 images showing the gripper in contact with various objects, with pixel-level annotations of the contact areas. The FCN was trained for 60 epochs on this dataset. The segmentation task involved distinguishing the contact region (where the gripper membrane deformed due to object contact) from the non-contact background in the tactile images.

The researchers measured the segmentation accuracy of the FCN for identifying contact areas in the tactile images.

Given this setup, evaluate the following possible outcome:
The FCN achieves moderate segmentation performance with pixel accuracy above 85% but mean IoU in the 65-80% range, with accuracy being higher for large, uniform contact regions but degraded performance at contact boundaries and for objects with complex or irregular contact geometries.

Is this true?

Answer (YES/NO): NO